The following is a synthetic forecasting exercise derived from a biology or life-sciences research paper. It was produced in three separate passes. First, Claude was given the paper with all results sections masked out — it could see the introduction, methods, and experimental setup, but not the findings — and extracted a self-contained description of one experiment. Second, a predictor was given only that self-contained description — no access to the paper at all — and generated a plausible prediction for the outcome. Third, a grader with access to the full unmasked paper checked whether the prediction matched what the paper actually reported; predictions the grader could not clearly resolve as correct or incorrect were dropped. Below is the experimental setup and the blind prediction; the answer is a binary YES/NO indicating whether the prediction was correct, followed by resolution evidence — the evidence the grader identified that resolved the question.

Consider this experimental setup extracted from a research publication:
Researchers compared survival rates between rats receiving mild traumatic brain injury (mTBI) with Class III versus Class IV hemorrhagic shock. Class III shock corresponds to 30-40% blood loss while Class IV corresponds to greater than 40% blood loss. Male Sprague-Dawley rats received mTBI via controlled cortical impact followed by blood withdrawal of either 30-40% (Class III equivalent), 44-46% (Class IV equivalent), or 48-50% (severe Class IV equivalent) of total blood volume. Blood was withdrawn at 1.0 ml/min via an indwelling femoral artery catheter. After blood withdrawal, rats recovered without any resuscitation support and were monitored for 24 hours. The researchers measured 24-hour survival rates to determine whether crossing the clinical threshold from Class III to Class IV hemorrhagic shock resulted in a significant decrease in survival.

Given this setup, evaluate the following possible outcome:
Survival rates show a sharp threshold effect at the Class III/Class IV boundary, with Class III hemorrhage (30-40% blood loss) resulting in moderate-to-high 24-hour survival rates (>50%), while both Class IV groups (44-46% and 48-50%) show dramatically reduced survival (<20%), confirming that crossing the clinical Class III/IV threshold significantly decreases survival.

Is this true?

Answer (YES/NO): NO